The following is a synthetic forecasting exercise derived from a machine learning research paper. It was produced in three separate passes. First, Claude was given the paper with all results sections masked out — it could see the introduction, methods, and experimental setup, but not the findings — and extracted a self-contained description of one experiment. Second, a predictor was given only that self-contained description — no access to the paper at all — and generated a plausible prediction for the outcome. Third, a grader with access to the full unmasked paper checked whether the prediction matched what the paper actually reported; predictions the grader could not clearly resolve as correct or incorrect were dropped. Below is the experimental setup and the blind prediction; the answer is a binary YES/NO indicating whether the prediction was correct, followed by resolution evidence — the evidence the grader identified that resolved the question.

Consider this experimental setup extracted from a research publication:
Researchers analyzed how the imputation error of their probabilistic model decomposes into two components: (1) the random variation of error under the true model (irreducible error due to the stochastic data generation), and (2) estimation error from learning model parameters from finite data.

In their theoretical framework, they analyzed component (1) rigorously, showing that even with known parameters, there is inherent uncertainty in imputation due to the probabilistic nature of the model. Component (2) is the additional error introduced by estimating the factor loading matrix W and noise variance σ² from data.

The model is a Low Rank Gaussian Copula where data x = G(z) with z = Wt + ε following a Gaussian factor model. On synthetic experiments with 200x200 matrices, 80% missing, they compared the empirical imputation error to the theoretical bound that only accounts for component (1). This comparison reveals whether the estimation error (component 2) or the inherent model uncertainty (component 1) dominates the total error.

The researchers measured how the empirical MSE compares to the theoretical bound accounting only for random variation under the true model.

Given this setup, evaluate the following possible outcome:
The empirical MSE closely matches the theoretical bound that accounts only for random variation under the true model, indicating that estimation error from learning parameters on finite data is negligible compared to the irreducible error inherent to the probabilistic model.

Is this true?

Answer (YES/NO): YES